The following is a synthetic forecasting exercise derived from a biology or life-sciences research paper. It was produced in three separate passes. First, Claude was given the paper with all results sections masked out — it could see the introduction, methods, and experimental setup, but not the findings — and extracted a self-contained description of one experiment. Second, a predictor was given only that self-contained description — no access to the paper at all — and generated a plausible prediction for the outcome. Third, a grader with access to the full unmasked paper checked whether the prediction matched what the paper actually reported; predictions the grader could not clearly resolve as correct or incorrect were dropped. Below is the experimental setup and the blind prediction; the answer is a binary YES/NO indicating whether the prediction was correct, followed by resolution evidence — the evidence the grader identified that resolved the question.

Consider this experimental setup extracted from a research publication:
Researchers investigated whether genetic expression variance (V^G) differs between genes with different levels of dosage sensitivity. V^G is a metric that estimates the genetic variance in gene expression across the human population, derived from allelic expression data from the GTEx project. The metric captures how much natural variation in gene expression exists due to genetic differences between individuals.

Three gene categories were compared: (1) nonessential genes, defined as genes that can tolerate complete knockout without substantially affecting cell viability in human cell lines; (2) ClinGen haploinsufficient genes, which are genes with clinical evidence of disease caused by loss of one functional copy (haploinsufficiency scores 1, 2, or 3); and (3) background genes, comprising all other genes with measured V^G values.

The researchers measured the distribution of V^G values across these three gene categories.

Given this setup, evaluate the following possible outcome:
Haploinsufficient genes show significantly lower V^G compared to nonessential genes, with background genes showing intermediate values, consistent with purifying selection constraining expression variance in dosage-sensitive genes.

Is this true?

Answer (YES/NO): YES